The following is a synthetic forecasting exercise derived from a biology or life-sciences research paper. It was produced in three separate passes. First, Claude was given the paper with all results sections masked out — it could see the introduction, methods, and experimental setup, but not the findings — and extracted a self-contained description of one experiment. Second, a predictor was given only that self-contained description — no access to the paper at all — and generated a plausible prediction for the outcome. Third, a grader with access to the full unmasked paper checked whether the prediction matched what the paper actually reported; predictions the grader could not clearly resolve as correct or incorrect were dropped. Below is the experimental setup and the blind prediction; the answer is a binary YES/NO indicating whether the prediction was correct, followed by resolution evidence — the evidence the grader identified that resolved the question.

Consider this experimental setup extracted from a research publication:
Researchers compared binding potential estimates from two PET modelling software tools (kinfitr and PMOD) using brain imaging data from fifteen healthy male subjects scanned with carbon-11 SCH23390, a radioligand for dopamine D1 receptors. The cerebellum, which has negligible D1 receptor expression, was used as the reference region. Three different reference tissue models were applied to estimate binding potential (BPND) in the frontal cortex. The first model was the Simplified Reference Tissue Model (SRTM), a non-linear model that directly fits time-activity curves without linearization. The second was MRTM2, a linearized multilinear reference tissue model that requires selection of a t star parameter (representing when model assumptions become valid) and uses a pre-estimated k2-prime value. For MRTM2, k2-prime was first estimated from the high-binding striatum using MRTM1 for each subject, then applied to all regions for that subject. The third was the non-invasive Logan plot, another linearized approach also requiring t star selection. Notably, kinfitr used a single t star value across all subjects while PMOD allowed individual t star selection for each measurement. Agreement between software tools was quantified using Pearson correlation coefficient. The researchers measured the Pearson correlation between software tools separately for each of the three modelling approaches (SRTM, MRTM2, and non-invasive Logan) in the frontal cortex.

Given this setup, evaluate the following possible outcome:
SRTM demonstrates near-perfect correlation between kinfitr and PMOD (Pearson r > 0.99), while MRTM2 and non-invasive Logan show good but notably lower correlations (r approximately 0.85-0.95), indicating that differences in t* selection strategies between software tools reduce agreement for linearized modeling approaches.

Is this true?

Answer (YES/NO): NO